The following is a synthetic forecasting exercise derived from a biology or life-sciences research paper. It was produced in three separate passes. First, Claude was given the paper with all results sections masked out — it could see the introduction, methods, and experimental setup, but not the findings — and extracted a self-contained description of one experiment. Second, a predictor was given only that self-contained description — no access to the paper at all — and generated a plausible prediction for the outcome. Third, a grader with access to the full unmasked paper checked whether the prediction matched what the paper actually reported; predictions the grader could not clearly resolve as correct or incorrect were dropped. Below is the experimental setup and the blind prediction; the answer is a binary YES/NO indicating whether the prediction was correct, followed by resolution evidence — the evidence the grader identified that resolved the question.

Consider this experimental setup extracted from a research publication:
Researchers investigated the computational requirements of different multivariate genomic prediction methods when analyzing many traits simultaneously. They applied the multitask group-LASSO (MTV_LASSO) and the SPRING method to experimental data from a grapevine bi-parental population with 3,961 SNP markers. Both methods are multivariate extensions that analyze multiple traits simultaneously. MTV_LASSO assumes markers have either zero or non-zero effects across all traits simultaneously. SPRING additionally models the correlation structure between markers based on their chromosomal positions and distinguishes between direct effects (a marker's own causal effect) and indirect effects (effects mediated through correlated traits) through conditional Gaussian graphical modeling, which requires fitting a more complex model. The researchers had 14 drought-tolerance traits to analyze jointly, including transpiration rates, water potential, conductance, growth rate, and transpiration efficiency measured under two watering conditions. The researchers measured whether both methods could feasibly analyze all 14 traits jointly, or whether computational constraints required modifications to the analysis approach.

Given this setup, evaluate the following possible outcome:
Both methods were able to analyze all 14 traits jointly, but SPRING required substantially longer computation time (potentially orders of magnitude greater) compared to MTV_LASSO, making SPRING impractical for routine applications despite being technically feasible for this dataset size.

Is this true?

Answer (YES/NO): NO